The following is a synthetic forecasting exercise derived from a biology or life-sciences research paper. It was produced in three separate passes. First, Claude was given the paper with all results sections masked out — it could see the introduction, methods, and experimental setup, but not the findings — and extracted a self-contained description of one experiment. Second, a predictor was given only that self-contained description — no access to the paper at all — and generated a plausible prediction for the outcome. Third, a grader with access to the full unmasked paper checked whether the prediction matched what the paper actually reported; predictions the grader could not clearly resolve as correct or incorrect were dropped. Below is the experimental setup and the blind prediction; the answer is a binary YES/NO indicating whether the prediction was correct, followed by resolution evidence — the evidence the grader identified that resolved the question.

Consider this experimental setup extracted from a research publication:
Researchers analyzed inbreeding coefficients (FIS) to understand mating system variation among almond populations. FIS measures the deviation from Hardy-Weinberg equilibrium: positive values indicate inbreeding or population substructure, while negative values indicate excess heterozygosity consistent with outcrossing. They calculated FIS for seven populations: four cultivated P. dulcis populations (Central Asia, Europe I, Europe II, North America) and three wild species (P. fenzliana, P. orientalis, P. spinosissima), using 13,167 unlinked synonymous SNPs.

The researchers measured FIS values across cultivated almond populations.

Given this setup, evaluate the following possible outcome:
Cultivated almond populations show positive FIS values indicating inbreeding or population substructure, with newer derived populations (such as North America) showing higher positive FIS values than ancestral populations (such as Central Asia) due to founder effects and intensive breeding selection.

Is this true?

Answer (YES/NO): NO